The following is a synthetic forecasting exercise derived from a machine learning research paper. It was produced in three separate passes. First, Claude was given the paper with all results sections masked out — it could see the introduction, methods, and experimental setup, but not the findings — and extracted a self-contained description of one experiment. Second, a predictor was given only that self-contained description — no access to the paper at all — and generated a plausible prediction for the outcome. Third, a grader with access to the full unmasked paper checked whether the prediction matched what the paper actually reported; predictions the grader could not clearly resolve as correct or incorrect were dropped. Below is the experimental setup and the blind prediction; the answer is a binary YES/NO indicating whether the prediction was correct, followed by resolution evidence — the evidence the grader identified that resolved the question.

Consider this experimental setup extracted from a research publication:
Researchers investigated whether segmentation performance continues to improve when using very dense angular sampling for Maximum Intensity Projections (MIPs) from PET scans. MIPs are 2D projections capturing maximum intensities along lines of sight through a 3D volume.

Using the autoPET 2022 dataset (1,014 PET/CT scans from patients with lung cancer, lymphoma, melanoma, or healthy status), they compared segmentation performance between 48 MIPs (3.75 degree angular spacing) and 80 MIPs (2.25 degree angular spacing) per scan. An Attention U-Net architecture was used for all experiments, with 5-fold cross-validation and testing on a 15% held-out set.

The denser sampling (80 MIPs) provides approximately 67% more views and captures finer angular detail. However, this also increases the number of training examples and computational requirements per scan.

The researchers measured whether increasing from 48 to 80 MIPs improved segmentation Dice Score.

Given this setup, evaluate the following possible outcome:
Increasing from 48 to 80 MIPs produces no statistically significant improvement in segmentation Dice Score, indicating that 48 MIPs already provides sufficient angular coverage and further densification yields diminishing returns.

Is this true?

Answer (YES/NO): YES